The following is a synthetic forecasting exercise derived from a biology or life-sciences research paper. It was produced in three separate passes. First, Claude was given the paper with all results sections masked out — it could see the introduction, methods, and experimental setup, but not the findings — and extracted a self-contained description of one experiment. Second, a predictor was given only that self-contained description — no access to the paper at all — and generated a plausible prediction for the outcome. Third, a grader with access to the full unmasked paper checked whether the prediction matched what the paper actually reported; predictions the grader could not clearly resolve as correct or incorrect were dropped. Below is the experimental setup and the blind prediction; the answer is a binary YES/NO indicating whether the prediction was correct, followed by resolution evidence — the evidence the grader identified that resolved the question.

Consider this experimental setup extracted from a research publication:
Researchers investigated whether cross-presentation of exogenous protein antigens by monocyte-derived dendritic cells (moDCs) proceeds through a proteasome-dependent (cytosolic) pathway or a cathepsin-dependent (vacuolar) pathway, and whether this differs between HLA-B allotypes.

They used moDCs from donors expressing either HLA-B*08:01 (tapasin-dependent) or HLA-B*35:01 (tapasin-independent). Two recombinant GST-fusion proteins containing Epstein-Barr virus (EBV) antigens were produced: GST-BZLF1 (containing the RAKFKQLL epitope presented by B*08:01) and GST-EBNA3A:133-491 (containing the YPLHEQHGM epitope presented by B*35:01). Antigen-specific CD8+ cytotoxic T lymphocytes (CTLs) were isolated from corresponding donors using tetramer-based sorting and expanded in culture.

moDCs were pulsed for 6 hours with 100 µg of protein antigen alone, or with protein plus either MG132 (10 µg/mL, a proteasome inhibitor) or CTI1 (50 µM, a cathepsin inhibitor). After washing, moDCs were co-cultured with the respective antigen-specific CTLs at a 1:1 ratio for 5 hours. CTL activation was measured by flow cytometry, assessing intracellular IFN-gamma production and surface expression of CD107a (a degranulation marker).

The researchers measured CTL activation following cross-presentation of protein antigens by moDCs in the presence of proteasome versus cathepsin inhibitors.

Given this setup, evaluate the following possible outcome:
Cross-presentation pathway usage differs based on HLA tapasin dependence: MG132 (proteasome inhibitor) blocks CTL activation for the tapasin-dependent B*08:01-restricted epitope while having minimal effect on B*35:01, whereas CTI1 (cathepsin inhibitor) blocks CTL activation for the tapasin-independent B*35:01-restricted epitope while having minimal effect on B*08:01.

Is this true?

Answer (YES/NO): NO